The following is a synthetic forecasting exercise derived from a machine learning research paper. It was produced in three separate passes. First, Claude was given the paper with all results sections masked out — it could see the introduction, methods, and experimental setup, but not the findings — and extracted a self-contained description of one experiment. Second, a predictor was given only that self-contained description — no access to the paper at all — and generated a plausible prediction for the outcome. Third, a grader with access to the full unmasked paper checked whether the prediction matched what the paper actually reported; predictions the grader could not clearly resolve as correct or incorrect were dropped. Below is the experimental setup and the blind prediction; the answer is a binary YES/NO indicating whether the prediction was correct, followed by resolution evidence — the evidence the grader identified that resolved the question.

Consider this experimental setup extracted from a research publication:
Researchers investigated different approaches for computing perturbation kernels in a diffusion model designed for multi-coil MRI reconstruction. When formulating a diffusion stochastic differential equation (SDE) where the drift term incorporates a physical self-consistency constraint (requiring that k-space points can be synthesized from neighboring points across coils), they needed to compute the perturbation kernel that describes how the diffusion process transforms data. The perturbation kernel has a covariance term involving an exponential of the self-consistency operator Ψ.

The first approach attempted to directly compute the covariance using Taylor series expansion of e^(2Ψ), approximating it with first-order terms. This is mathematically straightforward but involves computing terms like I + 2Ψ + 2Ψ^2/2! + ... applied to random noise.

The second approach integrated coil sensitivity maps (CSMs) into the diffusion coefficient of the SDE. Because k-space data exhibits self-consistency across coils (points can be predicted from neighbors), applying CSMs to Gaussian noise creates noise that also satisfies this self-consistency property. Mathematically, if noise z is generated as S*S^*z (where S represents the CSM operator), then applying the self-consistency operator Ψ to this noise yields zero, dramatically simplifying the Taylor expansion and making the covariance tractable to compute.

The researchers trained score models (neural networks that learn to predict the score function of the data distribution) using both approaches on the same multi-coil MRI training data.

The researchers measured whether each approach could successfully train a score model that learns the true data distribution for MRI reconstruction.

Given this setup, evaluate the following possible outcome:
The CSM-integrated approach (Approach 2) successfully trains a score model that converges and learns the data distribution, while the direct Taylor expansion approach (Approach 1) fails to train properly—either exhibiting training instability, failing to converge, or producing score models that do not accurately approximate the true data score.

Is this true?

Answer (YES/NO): YES